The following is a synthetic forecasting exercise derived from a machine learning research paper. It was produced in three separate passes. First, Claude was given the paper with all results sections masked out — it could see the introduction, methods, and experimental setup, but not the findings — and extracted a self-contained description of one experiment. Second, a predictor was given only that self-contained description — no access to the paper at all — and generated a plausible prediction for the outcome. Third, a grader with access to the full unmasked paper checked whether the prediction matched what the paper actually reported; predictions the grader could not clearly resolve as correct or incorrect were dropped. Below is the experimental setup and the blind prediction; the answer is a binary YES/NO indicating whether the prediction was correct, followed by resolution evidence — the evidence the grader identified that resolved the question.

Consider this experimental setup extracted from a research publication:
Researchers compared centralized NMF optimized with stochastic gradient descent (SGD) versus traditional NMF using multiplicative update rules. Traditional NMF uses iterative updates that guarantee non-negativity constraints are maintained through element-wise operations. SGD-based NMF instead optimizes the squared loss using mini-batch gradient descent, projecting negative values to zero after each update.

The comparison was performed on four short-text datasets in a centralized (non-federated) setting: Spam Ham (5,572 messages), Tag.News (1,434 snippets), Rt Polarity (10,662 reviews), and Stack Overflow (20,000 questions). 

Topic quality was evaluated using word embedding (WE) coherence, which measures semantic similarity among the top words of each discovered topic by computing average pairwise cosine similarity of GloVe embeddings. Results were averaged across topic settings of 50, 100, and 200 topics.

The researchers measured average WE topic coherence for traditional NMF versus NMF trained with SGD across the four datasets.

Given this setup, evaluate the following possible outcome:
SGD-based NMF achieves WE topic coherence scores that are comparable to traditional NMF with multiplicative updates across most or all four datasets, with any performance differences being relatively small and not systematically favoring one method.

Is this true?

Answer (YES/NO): NO